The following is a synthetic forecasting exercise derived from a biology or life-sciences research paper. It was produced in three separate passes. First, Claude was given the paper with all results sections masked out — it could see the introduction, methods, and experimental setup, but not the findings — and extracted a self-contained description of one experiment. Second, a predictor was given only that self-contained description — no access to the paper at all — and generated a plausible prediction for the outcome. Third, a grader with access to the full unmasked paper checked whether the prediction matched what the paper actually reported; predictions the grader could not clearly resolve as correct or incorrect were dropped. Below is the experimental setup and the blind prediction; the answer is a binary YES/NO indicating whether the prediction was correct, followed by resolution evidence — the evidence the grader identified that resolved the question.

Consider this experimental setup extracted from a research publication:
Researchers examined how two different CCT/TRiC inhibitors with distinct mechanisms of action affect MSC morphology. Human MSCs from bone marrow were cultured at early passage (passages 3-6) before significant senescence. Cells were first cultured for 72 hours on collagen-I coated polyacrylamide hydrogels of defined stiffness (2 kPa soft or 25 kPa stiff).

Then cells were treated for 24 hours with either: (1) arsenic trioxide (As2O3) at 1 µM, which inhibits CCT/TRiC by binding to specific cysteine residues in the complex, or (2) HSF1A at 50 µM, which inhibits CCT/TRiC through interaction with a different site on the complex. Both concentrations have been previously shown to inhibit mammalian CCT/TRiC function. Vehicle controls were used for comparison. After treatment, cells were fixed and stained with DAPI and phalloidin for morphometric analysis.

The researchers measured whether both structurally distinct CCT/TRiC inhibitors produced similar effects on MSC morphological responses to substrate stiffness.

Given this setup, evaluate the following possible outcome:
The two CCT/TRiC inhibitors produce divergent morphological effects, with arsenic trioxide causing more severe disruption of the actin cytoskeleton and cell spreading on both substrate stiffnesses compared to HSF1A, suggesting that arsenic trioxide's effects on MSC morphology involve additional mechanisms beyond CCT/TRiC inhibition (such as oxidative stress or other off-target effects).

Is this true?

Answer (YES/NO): NO